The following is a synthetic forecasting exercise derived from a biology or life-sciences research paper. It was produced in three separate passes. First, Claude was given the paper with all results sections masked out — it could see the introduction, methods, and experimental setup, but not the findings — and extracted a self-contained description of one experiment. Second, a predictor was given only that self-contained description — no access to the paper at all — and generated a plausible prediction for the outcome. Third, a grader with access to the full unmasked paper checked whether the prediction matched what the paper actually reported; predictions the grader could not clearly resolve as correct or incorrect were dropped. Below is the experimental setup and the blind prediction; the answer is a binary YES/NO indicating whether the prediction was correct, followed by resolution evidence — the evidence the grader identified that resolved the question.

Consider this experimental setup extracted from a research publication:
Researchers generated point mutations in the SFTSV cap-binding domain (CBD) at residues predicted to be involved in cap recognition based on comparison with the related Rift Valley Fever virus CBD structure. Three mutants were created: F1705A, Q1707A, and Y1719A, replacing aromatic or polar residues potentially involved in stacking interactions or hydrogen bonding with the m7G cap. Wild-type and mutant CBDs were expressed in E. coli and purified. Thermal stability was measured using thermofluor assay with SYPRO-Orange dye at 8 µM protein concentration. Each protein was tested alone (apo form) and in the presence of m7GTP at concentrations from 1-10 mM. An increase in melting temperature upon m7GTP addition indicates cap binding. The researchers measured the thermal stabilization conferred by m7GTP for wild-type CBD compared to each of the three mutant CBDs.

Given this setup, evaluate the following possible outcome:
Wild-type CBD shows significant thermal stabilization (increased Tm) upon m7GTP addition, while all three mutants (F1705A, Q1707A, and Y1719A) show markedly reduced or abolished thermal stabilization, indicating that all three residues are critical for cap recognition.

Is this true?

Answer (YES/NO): YES